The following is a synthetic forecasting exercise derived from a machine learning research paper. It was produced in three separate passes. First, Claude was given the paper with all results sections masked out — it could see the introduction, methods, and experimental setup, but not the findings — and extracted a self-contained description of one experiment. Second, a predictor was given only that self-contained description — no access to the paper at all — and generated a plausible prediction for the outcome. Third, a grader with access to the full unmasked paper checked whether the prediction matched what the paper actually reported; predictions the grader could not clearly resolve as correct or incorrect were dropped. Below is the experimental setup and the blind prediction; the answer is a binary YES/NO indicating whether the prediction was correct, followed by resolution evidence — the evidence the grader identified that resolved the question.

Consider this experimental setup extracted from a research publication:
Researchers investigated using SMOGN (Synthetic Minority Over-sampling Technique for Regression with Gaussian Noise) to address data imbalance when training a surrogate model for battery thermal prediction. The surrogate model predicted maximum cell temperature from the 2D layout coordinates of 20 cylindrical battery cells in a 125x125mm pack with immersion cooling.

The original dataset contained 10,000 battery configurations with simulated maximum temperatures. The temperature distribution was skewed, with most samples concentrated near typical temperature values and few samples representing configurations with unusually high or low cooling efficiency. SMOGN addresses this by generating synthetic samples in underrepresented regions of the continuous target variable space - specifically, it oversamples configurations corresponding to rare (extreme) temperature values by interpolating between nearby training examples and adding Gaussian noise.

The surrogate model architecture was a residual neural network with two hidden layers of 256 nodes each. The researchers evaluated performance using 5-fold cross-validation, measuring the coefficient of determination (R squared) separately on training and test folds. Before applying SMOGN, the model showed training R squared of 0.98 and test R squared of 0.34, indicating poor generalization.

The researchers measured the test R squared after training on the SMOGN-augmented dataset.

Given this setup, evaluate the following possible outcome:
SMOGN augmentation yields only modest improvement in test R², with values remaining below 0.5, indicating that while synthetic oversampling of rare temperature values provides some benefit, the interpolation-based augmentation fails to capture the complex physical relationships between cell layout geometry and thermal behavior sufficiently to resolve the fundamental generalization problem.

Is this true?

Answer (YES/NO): NO